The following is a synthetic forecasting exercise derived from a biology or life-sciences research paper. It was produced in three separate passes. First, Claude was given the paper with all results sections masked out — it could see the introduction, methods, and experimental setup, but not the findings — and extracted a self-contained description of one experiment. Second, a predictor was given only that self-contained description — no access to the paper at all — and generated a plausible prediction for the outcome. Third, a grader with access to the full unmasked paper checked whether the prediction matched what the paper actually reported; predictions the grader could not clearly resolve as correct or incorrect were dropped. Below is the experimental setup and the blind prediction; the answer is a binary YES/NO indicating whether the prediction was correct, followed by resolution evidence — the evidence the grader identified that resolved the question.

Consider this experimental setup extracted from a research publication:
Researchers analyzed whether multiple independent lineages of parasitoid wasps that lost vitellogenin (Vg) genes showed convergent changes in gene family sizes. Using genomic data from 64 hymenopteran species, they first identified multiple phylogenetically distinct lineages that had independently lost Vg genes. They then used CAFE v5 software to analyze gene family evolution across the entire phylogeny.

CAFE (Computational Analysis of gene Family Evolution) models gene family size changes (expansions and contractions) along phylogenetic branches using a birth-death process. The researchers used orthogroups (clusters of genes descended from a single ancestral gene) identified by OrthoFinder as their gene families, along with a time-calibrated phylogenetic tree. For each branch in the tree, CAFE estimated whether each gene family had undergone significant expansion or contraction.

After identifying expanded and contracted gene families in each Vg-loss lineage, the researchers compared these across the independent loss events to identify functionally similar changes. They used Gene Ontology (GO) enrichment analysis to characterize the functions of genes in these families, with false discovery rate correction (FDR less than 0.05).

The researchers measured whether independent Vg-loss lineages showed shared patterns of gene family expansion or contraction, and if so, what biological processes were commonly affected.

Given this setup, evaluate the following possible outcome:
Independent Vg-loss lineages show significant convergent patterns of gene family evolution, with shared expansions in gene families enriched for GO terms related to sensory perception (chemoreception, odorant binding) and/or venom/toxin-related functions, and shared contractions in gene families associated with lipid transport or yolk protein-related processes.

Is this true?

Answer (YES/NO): NO